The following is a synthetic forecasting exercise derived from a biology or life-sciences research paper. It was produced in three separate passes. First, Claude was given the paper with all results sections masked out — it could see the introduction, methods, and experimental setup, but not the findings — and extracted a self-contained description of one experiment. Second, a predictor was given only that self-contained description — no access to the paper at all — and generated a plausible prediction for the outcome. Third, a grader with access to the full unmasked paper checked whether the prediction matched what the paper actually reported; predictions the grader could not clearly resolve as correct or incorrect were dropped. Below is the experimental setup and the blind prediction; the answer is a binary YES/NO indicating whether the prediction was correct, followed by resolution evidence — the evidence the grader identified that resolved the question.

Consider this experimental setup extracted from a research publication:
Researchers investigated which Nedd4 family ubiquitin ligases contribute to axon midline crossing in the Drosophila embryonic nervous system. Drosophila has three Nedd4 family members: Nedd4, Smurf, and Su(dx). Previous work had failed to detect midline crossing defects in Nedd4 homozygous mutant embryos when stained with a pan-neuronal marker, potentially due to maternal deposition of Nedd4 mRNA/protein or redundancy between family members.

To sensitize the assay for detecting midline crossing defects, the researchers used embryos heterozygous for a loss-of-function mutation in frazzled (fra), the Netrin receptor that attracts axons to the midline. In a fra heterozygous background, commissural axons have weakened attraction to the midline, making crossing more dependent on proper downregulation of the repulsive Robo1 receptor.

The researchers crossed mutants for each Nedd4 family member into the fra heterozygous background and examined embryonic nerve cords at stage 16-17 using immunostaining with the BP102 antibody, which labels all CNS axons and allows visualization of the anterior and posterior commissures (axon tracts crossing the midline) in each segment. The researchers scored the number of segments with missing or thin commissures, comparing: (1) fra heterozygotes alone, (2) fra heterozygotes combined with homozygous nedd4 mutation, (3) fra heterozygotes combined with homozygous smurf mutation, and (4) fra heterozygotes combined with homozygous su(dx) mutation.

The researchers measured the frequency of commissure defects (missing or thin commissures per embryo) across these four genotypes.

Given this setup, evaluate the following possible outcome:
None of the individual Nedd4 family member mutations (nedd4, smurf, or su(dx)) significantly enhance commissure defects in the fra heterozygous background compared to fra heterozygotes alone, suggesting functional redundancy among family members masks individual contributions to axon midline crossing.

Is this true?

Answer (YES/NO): NO